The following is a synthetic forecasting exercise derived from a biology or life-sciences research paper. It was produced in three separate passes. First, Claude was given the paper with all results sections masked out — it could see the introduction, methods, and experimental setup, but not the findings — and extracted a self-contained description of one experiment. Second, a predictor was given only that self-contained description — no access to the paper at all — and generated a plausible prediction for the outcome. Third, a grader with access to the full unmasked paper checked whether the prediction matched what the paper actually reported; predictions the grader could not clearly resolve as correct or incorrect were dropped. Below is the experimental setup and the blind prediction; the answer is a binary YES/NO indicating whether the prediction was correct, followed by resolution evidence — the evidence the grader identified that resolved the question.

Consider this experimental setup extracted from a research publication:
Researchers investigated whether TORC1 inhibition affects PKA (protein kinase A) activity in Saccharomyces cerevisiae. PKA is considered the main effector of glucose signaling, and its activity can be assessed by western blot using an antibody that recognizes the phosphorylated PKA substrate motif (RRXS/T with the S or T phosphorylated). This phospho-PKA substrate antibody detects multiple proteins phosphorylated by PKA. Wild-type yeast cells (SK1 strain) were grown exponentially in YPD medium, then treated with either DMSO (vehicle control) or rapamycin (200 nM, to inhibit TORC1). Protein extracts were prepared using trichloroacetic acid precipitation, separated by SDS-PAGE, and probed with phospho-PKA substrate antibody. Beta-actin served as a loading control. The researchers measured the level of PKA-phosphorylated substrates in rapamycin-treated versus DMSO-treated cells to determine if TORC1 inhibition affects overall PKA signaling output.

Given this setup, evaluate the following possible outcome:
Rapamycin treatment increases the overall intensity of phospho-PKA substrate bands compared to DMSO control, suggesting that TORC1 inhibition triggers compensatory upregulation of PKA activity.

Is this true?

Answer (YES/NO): NO